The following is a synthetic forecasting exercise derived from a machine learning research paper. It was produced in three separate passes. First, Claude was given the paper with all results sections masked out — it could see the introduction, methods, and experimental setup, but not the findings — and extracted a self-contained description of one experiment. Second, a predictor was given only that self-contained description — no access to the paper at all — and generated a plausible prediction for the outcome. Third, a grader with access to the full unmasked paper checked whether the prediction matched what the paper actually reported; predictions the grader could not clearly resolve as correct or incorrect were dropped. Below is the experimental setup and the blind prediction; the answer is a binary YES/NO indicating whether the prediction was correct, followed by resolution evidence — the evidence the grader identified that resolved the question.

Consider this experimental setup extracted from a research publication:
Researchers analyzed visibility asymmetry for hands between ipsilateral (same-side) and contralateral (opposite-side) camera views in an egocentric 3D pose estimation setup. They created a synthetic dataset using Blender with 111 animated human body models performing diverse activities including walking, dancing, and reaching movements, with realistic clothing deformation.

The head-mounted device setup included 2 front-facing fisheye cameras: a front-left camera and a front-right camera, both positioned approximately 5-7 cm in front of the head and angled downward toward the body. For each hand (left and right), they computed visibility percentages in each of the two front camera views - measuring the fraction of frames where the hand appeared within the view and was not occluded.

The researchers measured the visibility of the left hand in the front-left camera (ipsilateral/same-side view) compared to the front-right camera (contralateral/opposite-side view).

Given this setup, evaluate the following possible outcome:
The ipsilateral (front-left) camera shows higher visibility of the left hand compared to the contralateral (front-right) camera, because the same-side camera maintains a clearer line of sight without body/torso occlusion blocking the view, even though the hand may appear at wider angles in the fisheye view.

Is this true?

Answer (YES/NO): YES